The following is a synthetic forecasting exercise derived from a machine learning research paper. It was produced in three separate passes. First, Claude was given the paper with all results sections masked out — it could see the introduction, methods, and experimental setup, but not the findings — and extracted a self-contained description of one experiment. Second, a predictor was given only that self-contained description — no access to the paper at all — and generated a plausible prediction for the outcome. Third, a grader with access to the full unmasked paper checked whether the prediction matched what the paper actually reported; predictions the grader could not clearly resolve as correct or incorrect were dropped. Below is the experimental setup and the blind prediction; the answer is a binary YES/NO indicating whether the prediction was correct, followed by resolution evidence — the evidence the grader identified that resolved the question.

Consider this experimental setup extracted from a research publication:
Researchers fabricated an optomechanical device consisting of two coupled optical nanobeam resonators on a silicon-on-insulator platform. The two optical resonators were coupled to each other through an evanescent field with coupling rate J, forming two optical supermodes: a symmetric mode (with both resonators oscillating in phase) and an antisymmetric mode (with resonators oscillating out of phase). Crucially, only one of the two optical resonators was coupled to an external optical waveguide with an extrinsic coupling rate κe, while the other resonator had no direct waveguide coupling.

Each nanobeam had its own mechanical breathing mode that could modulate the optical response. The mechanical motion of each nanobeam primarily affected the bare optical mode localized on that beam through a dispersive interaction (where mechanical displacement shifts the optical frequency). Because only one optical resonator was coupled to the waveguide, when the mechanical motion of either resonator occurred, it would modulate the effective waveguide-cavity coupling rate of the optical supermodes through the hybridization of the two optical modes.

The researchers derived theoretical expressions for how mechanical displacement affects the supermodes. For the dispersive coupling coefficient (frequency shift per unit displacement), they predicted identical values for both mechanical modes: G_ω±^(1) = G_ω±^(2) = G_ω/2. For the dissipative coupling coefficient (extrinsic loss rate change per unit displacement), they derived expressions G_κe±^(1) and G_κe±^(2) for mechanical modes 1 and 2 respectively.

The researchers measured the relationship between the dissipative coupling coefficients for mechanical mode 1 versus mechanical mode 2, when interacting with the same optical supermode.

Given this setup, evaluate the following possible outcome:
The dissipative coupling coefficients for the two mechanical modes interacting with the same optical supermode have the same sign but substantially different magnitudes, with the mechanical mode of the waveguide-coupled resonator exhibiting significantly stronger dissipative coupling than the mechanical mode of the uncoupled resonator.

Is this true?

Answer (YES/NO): NO